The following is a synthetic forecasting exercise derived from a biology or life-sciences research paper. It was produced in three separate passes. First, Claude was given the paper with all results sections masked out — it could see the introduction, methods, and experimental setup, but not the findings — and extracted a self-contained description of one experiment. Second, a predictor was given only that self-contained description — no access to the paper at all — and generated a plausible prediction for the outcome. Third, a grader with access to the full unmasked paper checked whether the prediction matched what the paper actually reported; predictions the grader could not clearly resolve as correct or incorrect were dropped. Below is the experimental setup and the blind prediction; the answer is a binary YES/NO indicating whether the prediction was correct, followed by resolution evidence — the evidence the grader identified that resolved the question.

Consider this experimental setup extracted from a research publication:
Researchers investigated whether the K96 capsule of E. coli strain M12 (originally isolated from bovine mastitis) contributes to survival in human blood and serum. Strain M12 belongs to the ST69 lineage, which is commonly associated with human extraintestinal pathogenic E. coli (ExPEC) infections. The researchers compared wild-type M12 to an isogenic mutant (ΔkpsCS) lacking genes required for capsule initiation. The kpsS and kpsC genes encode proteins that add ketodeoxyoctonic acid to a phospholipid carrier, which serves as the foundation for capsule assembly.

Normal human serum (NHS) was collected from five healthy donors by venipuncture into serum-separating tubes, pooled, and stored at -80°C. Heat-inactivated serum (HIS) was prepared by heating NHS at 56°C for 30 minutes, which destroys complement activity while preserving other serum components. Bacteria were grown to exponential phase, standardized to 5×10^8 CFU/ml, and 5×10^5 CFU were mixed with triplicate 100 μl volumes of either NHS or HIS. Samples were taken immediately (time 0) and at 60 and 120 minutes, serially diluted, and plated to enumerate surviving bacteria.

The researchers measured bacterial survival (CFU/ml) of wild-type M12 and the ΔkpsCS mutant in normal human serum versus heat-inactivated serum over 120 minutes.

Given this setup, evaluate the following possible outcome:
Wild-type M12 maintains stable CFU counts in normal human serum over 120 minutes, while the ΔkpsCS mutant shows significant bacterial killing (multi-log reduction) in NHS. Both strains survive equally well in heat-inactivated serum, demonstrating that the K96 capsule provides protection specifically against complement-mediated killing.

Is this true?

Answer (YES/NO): NO